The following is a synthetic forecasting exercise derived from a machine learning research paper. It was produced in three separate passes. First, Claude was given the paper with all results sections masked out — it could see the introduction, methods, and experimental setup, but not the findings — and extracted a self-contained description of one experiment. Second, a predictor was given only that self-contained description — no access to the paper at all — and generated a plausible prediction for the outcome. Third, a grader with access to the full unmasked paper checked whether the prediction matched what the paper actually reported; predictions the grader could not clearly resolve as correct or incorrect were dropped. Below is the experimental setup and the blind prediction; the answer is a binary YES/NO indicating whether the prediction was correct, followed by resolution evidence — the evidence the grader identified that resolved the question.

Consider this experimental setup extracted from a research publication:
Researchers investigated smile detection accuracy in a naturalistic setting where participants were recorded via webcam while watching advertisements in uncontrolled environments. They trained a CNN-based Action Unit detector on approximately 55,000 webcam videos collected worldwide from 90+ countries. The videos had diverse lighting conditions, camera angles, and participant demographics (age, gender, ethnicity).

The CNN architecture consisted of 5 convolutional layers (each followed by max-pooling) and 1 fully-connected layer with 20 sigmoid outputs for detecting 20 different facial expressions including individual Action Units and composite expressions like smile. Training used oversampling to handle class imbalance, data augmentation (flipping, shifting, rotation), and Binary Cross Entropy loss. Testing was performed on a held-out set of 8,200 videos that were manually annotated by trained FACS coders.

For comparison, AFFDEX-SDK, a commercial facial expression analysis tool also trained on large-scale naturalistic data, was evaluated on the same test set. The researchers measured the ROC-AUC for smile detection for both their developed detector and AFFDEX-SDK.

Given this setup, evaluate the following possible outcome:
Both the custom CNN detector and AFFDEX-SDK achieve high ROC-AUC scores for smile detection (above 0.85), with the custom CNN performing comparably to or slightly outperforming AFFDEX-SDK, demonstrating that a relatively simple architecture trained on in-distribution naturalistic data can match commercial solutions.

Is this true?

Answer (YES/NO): YES